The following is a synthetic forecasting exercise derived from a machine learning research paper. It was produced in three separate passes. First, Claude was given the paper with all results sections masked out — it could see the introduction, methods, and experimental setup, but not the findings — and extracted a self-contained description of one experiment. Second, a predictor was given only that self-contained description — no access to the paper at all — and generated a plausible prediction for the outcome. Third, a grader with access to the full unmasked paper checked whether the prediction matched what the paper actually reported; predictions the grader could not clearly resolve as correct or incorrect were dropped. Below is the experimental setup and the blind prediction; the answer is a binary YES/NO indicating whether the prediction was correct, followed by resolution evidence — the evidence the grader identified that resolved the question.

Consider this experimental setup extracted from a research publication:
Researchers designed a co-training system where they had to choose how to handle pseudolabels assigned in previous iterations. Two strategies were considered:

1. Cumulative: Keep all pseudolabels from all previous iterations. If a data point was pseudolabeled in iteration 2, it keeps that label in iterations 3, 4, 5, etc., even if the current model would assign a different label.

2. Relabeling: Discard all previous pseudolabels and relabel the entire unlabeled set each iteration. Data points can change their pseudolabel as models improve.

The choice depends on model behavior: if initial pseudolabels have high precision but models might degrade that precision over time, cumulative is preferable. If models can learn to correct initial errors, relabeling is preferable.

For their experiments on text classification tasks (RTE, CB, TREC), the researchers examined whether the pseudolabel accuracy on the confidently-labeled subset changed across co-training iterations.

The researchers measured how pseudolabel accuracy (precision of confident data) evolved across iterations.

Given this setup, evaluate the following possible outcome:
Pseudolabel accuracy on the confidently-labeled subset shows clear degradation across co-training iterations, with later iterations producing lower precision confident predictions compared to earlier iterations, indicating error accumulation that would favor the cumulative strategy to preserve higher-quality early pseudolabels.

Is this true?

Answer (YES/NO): NO